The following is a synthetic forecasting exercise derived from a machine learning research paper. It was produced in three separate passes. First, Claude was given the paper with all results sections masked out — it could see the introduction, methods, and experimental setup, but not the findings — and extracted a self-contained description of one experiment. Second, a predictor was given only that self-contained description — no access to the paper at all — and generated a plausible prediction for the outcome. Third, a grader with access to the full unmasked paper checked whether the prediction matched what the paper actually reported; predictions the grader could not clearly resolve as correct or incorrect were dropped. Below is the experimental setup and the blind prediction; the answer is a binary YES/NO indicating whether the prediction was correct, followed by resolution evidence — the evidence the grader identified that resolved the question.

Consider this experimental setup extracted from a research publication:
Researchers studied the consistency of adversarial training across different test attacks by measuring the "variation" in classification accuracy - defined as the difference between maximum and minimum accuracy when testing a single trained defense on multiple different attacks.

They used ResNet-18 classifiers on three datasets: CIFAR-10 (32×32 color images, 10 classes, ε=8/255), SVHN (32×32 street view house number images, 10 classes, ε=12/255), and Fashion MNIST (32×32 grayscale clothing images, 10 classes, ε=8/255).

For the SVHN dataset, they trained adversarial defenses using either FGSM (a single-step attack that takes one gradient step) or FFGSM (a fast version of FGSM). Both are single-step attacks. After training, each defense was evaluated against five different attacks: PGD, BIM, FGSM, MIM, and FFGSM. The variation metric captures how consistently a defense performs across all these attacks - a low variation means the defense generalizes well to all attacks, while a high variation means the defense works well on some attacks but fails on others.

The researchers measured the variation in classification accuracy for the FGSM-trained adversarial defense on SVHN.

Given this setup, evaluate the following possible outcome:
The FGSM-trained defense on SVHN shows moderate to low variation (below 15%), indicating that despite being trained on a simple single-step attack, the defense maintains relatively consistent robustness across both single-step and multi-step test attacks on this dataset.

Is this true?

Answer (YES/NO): NO